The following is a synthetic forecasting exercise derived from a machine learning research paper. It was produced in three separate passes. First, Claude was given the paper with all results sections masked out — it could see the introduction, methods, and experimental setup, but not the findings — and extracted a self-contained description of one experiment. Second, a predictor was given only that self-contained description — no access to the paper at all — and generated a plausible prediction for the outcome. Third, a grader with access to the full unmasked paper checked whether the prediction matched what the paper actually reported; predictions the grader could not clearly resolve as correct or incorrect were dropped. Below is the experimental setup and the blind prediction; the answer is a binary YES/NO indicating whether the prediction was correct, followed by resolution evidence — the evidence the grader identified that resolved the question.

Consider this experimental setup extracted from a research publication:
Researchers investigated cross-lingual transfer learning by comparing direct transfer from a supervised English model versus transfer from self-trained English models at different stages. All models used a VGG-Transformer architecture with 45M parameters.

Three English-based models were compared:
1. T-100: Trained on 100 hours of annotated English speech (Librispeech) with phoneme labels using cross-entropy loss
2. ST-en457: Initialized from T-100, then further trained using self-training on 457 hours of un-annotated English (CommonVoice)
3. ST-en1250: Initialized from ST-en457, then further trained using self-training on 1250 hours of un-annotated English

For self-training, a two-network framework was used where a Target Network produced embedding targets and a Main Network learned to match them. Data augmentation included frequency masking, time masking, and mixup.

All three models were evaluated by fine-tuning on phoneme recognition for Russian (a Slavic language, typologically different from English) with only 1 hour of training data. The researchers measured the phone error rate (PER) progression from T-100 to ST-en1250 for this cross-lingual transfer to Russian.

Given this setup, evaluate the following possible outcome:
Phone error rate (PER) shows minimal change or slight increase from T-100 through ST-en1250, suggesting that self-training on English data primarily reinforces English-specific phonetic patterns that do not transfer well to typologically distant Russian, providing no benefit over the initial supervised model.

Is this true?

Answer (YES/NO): NO